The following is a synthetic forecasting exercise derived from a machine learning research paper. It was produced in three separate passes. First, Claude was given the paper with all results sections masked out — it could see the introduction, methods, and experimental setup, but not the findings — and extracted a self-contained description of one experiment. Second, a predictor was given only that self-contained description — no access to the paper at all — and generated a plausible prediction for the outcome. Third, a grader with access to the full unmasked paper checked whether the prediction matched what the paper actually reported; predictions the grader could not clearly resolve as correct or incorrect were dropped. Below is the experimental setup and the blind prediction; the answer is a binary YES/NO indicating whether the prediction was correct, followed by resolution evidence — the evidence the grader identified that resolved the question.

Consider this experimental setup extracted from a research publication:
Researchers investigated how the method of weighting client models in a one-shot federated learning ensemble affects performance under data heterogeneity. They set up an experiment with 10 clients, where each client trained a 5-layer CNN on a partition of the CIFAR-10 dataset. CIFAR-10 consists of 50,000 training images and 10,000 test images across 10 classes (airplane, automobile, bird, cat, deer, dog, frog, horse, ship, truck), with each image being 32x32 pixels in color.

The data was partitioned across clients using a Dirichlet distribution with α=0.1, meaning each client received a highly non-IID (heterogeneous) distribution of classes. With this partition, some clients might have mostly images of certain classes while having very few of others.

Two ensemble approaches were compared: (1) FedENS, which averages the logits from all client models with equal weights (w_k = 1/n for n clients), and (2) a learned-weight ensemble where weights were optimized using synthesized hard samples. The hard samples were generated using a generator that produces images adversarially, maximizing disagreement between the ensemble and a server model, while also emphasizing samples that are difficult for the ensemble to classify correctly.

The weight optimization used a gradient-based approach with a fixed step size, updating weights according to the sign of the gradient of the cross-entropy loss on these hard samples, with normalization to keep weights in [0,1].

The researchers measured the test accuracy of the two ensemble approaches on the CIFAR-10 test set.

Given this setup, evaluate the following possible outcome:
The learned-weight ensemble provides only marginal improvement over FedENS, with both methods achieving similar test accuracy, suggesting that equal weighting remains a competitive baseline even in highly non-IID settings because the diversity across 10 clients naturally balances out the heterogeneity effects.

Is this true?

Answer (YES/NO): NO